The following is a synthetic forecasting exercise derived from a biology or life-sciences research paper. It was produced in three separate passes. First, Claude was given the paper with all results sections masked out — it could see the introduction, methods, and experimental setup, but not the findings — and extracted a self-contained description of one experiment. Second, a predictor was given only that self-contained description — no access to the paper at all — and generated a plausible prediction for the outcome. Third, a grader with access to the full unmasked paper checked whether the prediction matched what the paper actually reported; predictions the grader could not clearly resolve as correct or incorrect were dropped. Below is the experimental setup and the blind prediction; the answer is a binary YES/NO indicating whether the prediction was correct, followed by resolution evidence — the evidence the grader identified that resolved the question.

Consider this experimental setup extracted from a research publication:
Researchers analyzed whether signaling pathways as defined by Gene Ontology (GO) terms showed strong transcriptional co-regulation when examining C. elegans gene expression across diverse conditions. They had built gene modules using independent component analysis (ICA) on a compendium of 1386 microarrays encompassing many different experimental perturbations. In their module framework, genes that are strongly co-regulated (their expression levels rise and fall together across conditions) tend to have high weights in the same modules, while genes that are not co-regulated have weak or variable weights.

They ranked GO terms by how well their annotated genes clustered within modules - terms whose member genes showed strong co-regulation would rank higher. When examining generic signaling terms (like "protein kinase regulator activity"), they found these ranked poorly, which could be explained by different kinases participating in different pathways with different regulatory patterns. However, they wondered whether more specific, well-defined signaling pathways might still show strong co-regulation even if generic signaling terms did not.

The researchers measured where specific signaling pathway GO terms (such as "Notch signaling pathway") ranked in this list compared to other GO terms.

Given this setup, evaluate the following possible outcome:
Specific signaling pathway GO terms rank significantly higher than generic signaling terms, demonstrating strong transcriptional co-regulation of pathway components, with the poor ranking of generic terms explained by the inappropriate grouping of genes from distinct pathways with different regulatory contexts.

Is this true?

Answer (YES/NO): NO